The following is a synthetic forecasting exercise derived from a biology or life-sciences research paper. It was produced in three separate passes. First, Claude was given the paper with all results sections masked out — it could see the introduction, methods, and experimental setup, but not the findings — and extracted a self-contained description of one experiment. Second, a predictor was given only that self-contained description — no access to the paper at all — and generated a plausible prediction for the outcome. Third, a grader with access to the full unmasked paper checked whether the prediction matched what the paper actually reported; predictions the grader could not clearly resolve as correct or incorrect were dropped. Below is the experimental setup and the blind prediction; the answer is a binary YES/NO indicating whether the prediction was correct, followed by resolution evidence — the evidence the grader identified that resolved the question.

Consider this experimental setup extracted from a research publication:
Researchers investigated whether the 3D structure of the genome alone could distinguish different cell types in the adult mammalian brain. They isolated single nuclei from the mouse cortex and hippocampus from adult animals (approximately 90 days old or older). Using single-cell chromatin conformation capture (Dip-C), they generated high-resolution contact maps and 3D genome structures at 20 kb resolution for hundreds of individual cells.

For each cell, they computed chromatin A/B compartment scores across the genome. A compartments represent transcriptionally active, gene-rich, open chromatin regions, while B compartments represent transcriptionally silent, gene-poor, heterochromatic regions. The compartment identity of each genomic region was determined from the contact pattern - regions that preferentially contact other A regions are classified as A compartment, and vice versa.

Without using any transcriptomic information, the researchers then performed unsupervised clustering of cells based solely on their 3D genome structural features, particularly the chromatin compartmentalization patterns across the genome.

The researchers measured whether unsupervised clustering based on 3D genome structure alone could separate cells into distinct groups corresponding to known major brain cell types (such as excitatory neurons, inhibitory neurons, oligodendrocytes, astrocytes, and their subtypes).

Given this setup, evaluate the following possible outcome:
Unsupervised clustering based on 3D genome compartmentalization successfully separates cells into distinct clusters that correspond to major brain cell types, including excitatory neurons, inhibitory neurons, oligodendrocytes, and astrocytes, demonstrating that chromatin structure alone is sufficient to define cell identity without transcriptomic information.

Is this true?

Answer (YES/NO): YES